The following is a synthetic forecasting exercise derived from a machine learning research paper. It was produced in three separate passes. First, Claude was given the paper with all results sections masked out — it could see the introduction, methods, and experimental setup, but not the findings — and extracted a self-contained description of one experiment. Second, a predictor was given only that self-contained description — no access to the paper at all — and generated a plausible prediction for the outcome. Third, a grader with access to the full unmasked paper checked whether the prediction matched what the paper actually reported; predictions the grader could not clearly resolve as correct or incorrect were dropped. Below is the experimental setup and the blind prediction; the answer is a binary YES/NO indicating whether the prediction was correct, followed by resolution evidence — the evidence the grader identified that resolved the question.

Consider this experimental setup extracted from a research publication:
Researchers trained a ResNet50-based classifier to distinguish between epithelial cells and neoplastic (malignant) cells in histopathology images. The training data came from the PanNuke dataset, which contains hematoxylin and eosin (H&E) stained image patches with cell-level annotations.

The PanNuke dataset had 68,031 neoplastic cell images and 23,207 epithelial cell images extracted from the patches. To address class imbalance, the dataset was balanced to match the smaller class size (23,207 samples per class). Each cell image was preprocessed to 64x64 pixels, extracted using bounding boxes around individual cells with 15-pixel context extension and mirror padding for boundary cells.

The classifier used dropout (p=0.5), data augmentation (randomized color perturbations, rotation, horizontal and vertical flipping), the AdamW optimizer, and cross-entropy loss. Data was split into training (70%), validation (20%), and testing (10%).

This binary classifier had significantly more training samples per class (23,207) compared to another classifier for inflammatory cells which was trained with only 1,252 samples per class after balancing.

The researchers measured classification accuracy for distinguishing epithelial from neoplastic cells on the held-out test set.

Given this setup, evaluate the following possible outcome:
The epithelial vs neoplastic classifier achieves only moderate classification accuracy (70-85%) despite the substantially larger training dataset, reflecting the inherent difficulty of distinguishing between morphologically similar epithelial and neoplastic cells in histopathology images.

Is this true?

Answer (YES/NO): NO